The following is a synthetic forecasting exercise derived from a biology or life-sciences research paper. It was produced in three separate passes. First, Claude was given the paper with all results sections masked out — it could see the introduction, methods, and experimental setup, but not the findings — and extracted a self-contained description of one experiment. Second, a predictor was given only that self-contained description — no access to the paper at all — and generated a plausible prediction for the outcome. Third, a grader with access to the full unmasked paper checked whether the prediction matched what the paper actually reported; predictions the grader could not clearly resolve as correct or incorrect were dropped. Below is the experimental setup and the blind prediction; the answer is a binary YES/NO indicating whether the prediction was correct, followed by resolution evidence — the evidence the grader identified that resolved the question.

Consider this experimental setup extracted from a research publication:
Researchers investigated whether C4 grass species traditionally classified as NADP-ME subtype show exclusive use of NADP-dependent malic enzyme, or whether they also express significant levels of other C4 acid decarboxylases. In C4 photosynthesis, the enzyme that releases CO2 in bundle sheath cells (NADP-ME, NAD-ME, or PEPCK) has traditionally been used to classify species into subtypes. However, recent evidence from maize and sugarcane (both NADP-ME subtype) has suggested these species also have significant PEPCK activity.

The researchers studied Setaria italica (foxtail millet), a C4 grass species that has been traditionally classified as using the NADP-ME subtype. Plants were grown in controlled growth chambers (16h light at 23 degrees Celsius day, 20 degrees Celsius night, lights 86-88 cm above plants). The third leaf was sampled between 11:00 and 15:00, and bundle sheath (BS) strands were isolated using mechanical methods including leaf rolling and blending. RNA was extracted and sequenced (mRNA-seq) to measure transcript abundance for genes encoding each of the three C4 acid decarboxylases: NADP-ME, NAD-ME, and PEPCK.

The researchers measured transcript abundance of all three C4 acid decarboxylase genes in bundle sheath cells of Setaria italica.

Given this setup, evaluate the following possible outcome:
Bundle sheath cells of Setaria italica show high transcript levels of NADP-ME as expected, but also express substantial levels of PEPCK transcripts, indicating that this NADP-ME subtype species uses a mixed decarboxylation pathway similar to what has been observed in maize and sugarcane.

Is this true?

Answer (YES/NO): NO